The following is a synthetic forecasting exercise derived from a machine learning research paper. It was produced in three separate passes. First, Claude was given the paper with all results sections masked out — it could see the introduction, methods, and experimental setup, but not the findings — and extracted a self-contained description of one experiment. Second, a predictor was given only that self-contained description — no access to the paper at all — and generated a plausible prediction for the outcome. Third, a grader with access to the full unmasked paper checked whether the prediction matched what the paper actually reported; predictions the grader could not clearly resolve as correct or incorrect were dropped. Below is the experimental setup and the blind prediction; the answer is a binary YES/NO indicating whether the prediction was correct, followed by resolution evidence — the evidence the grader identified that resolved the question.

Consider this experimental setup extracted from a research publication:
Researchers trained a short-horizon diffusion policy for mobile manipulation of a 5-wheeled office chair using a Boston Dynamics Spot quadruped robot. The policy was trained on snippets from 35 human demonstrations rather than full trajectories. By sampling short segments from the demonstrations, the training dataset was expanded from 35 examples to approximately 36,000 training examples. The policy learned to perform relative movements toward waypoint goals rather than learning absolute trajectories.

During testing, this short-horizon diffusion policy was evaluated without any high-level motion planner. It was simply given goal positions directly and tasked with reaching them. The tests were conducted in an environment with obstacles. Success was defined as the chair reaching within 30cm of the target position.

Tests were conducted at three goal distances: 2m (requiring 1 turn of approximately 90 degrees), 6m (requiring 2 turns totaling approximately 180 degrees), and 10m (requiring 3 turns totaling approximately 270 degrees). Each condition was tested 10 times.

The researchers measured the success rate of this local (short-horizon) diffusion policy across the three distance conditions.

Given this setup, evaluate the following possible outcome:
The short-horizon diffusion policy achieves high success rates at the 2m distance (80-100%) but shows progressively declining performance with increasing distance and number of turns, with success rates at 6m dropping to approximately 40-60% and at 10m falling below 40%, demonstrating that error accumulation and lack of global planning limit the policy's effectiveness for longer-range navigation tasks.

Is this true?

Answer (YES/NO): NO